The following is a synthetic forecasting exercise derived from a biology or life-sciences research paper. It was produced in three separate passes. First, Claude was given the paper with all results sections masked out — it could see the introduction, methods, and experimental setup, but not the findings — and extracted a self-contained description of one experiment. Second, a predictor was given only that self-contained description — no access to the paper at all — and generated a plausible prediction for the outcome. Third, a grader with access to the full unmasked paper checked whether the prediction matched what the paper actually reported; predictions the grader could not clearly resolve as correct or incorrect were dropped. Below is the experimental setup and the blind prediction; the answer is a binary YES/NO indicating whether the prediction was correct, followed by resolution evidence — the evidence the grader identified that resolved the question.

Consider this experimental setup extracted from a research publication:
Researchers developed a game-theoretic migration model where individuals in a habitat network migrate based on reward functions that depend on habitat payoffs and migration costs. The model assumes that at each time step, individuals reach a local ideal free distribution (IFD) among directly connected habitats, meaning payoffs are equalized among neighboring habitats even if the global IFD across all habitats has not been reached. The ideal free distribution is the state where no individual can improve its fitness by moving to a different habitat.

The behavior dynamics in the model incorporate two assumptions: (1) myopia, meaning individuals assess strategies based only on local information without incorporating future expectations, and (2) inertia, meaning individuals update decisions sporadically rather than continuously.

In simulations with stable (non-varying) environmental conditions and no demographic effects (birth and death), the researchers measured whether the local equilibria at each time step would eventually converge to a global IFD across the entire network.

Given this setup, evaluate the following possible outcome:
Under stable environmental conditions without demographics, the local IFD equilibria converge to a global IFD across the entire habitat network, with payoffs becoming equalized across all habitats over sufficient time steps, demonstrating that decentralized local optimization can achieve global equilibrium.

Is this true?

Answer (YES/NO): YES